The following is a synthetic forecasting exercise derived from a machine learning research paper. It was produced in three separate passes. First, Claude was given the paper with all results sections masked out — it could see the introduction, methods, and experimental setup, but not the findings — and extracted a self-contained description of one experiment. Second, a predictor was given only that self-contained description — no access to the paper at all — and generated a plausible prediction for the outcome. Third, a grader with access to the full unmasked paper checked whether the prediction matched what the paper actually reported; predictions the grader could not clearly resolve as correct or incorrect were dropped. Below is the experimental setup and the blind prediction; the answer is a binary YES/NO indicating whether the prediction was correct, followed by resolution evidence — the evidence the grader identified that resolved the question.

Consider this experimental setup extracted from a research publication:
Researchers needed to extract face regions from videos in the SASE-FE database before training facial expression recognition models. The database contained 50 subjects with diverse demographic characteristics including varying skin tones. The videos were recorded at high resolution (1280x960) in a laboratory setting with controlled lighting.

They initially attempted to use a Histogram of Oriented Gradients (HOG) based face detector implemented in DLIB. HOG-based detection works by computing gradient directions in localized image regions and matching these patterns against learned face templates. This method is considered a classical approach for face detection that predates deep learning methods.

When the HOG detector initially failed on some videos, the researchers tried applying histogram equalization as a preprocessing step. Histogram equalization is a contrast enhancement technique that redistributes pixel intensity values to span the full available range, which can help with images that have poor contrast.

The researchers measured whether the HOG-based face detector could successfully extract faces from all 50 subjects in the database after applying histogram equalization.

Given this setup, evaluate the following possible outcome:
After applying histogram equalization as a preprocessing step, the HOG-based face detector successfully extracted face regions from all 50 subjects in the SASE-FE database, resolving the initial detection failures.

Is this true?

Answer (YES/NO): NO